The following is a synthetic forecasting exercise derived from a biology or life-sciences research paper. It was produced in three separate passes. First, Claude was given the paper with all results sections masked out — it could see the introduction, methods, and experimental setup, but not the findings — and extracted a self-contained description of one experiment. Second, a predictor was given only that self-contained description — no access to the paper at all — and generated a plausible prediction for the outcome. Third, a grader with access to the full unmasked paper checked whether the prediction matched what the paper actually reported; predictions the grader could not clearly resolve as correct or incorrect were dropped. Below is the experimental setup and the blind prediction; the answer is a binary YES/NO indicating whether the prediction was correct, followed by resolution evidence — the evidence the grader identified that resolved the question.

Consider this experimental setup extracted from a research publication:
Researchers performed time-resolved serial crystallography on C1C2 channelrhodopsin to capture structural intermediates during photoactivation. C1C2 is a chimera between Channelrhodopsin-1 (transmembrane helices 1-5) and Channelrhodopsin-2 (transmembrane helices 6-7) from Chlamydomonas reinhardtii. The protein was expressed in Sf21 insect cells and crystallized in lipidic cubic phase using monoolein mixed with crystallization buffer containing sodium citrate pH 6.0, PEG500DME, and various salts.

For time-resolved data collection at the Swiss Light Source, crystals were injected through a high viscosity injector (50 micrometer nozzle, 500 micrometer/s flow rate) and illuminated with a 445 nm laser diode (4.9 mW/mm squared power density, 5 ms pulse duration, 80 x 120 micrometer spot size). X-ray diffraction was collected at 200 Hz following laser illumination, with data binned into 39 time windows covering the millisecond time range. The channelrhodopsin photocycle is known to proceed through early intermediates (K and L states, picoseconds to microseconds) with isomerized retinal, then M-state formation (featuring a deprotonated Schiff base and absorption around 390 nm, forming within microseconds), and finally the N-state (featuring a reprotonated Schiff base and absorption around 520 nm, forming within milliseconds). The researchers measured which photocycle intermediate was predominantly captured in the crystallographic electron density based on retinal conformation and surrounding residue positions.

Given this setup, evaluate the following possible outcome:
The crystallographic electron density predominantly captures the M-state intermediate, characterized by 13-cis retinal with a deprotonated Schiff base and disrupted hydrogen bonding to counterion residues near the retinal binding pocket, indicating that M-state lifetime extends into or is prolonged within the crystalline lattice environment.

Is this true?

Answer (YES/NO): YES